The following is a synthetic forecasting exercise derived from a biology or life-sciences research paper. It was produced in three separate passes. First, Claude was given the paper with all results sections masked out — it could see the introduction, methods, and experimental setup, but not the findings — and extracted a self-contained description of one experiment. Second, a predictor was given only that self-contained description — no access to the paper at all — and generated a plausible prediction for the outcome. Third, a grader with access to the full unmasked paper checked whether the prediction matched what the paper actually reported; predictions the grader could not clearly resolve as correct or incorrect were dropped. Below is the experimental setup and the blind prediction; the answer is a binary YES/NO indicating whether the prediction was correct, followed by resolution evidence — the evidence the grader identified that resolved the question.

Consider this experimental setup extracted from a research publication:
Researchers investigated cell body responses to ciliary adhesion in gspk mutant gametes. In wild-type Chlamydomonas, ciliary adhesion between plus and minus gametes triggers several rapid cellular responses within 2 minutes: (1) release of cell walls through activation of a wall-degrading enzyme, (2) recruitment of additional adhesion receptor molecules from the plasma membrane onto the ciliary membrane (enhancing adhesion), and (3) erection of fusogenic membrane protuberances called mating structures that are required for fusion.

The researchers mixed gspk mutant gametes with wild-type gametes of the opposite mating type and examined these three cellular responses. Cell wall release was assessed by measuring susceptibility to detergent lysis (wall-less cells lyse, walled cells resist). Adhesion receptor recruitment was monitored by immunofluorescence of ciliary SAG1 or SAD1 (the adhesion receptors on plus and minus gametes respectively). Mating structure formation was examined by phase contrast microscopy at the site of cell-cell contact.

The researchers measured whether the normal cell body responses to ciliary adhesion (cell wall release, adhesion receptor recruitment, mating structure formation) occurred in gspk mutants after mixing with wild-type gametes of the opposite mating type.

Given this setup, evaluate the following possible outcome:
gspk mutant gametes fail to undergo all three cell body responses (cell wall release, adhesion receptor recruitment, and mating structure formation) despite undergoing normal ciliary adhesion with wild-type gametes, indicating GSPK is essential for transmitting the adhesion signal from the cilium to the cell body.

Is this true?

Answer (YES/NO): NO